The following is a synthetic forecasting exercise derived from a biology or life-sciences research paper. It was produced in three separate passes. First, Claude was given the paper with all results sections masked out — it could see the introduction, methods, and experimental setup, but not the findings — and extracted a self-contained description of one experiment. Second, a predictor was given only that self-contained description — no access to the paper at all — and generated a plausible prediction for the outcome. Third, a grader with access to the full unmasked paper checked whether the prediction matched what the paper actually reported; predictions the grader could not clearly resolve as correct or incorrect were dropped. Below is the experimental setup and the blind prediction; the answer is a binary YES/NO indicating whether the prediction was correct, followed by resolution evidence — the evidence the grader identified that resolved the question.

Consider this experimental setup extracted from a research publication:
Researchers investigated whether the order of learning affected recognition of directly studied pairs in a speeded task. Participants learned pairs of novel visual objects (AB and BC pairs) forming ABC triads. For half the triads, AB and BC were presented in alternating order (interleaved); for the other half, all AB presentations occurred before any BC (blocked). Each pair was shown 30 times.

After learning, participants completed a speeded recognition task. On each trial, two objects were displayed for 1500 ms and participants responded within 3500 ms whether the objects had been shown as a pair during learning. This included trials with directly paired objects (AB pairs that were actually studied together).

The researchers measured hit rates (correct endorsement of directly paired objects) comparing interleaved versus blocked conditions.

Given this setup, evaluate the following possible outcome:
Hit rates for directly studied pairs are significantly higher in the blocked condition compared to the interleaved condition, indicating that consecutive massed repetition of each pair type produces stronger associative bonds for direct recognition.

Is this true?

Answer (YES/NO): NO